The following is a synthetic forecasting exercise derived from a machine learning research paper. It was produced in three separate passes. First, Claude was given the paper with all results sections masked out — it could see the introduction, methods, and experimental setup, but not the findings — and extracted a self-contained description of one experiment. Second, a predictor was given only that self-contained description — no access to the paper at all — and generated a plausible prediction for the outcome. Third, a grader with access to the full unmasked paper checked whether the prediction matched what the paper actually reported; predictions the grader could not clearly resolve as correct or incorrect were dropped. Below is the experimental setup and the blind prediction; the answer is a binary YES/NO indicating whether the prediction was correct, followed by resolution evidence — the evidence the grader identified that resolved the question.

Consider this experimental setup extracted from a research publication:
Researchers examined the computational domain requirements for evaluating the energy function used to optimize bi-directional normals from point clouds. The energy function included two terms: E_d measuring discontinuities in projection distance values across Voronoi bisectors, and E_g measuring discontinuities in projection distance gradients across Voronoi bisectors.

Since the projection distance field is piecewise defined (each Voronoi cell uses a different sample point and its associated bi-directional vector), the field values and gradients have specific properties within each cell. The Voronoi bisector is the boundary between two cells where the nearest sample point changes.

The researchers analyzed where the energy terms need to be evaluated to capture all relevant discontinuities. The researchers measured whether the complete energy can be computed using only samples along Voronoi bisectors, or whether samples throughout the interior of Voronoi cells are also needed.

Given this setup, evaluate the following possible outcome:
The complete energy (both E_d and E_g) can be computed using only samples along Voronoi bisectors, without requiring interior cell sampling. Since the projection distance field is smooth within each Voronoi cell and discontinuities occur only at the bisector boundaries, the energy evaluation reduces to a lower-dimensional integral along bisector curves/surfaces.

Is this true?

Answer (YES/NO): YES